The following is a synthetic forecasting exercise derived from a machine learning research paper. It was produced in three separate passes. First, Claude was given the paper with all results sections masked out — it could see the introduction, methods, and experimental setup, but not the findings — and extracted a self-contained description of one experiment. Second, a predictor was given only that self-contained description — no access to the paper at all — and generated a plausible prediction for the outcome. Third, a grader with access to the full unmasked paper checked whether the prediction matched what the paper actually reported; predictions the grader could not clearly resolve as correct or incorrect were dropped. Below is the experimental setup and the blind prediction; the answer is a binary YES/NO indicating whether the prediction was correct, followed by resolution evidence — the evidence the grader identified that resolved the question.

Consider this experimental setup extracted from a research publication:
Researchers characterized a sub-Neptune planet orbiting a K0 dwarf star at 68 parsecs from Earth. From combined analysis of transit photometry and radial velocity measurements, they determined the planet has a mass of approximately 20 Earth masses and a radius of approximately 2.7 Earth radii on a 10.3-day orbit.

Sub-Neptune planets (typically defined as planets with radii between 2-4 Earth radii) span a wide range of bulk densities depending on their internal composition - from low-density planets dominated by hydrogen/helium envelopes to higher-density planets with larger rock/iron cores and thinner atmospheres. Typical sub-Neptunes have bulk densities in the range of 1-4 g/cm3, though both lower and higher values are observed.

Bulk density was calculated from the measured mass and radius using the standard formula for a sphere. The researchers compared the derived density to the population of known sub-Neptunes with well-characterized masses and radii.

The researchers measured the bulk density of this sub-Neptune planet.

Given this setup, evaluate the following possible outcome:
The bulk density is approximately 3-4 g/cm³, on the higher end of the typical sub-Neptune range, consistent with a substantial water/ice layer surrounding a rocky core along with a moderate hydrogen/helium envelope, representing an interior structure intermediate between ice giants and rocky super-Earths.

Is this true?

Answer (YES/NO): NO